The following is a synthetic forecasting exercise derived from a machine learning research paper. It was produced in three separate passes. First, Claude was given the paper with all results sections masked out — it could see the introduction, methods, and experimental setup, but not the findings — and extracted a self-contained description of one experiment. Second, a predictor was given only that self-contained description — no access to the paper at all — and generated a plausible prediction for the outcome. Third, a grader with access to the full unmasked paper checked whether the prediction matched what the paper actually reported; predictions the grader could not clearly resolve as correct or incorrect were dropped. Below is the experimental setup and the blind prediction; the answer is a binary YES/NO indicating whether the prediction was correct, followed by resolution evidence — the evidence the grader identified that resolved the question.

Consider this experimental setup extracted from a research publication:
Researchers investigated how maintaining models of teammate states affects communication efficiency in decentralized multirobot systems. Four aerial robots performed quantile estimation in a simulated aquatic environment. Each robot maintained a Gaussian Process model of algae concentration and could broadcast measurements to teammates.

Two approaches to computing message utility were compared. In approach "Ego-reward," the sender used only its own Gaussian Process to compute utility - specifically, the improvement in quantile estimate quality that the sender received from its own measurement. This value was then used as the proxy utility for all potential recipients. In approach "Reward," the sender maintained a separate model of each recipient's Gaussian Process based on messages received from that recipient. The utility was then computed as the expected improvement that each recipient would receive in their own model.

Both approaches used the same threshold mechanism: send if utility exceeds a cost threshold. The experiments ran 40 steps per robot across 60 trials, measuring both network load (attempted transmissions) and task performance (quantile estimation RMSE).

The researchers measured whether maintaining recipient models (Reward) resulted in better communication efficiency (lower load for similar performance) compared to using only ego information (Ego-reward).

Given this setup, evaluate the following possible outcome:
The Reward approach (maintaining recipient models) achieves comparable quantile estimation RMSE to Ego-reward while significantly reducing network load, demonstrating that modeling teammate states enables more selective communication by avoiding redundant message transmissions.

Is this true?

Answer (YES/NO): NO